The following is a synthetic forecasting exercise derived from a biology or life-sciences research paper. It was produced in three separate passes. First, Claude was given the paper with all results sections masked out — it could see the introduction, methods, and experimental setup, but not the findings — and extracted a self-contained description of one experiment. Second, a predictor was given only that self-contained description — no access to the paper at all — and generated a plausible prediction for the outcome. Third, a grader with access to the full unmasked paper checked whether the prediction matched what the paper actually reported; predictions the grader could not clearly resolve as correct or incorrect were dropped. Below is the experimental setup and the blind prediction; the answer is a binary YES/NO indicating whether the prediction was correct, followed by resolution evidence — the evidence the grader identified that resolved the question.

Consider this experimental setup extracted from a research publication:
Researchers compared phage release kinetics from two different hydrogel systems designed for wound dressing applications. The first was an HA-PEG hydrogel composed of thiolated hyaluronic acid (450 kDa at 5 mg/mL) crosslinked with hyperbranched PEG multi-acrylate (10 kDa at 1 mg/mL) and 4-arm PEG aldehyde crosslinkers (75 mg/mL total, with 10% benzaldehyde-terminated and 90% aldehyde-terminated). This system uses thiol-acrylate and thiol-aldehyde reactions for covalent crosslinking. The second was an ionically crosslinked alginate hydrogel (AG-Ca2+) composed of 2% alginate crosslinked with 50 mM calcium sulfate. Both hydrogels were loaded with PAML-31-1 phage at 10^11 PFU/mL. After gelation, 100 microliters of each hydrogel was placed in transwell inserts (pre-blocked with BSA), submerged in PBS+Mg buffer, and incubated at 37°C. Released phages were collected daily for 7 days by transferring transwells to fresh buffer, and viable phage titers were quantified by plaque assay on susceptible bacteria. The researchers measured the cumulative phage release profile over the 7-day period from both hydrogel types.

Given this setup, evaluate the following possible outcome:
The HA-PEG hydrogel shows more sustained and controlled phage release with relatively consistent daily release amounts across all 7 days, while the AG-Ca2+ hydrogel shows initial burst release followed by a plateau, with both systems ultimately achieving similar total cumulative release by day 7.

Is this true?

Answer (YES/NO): NO